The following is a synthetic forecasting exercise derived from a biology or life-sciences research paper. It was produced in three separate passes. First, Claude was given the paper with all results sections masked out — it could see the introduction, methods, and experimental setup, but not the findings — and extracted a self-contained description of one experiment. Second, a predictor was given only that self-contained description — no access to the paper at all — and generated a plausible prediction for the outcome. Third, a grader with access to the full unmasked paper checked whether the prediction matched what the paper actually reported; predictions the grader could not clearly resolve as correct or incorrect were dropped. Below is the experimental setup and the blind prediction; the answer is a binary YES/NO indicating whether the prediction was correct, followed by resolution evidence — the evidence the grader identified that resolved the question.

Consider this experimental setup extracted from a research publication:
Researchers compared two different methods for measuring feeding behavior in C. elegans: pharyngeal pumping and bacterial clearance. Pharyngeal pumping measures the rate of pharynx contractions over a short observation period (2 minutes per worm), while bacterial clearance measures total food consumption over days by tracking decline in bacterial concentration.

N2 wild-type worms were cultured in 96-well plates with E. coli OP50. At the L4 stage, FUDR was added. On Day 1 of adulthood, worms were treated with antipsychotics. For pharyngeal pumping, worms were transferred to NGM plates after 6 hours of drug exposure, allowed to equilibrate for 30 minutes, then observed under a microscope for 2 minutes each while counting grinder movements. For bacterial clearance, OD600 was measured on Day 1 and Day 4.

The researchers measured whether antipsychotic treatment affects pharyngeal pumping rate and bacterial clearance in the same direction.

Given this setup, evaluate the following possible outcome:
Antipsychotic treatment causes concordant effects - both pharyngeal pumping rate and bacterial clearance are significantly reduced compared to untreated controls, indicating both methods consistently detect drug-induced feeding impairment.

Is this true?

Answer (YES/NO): NO